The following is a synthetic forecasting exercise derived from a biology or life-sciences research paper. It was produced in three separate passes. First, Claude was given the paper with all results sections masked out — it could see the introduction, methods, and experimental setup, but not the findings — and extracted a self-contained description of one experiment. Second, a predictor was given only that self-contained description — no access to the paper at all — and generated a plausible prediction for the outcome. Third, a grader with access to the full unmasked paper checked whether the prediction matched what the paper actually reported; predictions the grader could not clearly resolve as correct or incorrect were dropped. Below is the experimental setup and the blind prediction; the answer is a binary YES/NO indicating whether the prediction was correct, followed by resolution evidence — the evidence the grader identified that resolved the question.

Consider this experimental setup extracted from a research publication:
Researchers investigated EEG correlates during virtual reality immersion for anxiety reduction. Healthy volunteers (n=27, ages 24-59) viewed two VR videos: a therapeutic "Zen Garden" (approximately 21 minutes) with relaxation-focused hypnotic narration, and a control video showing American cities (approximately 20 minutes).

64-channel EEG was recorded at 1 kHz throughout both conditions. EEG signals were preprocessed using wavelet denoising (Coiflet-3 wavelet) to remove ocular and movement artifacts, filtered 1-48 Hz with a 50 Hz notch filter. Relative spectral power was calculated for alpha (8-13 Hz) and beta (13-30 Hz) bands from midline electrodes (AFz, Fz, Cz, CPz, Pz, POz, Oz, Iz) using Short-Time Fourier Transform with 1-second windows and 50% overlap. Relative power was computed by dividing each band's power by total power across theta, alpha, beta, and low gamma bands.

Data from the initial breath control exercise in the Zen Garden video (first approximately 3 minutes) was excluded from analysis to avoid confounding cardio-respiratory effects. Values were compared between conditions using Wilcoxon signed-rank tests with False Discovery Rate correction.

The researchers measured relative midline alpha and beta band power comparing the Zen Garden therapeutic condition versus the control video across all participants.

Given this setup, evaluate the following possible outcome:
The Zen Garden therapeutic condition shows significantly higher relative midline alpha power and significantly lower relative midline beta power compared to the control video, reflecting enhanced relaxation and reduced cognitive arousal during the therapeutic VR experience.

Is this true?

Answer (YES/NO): NO